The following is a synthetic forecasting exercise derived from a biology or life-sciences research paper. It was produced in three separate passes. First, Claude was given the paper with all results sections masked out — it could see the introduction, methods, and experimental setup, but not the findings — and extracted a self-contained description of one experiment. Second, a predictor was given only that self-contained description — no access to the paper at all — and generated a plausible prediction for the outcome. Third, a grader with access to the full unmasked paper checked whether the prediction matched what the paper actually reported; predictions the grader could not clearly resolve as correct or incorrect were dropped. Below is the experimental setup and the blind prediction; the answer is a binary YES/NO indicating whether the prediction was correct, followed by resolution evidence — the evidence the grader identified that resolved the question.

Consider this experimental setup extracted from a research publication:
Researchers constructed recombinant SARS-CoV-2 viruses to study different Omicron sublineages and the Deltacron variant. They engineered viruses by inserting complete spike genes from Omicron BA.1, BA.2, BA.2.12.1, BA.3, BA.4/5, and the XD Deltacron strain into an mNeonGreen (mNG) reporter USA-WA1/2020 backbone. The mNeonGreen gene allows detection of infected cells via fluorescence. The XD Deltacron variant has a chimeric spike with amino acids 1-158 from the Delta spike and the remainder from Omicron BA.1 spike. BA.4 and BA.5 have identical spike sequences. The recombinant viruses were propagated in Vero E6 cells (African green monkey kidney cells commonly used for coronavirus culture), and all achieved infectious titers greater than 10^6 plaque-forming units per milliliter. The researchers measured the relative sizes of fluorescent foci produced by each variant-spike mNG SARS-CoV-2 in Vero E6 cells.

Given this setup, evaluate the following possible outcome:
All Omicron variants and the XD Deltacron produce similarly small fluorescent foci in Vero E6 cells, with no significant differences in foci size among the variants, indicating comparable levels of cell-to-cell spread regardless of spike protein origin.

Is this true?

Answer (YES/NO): NO